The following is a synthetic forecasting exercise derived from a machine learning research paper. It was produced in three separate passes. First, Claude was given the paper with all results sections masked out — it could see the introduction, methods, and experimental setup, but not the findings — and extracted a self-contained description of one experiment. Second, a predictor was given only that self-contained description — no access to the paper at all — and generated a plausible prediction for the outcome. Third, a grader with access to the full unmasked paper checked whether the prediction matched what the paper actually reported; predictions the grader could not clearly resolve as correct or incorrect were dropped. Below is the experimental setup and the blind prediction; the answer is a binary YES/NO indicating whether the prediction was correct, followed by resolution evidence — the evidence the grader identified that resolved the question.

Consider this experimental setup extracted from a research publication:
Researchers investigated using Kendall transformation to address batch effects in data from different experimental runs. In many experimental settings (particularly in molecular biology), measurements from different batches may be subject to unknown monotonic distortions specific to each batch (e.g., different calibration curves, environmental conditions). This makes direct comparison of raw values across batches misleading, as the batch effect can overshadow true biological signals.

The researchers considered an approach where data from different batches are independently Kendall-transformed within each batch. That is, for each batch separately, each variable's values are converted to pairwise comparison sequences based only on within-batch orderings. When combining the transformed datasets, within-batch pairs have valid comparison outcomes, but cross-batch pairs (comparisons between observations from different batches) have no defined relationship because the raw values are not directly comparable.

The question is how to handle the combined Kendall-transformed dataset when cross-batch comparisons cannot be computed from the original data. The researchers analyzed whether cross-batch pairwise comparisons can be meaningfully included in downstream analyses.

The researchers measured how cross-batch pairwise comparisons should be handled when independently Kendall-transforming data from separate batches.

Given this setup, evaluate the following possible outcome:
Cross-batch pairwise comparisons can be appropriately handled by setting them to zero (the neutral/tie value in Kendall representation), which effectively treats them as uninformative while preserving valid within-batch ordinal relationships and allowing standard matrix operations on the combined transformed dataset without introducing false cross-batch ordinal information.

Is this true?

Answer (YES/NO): NO